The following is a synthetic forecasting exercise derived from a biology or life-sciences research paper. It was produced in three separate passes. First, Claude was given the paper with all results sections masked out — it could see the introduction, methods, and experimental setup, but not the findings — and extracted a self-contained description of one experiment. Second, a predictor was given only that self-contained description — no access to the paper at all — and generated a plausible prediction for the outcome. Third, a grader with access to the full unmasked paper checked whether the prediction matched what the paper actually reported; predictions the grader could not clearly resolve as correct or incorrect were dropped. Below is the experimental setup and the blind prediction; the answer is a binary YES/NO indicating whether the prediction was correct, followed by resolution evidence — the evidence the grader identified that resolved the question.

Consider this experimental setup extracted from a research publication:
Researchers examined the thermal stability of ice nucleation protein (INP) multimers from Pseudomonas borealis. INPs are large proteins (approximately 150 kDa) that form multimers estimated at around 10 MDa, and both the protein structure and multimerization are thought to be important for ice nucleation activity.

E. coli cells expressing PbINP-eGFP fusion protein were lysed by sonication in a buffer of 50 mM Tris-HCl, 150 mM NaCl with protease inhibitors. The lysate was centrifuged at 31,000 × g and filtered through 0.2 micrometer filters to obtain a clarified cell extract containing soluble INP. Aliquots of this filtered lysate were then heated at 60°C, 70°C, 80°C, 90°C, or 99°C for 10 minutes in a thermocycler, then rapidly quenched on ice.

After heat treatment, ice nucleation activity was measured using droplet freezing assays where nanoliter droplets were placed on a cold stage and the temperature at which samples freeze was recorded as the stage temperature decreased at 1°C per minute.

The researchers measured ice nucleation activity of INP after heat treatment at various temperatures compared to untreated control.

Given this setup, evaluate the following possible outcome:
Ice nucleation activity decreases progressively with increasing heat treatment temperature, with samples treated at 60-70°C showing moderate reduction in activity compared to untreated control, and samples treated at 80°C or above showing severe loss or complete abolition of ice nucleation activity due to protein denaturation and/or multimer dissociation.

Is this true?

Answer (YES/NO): NO